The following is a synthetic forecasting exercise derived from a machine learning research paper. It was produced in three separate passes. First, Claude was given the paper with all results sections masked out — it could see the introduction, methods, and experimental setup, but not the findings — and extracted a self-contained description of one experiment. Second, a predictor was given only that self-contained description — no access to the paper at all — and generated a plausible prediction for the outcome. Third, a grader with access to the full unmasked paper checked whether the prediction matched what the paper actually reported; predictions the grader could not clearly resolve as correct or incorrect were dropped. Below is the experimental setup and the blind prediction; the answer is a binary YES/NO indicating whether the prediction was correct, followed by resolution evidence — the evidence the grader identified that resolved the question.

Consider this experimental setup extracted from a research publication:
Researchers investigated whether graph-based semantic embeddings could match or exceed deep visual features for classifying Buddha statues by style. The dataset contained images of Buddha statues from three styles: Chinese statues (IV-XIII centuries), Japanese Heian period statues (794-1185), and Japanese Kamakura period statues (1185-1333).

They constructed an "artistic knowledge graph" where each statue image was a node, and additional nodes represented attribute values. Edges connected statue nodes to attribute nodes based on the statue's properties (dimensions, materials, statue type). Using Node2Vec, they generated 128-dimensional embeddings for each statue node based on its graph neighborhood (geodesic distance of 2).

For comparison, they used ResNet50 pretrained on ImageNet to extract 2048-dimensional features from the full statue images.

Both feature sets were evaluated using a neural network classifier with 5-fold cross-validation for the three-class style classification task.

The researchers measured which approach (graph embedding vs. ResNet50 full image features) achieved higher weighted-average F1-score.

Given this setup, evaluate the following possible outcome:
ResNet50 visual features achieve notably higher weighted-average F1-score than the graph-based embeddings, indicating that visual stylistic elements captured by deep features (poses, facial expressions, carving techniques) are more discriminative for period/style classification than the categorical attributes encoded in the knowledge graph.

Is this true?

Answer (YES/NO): NO